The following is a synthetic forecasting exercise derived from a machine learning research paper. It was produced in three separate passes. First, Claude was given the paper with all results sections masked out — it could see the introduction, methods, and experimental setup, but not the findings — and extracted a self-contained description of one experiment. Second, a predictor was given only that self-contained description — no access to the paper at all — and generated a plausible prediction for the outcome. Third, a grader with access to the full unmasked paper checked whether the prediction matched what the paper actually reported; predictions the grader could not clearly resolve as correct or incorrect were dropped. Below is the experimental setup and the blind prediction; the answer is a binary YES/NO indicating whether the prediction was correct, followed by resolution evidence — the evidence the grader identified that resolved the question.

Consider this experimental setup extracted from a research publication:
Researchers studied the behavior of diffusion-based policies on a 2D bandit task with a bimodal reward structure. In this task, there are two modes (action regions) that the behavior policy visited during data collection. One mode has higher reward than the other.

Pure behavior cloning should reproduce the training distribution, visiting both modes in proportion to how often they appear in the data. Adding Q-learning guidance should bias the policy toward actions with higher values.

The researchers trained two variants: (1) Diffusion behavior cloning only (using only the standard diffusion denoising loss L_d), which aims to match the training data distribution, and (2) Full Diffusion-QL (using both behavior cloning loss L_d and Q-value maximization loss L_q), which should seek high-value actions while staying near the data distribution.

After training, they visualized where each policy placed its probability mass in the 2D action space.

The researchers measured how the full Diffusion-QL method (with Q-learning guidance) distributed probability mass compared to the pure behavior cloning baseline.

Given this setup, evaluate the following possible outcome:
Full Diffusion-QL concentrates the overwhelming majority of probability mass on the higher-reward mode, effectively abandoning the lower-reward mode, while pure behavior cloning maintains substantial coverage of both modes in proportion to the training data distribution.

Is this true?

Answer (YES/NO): YES